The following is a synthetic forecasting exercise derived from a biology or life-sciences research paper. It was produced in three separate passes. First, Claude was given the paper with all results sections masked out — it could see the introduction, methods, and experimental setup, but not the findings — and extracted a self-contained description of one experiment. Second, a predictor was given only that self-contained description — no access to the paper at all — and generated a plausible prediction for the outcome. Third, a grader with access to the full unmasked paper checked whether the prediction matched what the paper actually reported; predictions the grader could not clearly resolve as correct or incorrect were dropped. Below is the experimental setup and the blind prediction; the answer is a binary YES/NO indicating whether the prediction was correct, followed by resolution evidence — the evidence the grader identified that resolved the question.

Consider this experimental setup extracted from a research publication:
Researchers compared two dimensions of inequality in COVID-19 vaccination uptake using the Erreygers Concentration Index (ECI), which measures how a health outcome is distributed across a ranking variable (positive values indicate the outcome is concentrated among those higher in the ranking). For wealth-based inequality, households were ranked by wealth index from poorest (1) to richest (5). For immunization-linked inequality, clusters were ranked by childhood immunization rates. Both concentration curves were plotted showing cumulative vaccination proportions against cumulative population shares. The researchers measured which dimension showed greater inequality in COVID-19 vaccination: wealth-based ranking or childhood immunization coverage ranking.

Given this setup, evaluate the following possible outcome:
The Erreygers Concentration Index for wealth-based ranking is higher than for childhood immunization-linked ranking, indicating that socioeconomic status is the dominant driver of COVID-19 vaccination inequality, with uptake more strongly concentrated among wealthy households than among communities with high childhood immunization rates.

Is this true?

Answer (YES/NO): YES